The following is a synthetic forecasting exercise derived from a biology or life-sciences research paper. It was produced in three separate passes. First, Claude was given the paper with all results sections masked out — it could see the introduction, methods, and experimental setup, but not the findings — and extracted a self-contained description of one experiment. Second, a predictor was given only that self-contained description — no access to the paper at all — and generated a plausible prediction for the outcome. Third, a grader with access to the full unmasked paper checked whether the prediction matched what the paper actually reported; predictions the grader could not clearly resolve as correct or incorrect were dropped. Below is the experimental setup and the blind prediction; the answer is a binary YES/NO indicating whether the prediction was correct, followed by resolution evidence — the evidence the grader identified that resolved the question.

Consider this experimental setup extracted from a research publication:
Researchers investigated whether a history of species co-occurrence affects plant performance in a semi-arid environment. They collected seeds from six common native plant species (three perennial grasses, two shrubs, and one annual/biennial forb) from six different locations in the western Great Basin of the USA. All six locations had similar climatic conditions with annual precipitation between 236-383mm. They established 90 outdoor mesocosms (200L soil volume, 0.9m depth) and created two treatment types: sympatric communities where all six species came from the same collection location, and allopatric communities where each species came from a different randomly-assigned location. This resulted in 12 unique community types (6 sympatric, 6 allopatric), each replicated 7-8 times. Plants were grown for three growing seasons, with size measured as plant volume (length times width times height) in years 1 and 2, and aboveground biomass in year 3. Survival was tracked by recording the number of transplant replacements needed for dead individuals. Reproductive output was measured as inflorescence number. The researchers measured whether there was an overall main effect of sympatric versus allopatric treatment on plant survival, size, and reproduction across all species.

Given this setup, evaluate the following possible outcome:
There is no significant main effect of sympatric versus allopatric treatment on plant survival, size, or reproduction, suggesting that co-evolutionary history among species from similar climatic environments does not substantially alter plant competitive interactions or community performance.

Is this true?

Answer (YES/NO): YES